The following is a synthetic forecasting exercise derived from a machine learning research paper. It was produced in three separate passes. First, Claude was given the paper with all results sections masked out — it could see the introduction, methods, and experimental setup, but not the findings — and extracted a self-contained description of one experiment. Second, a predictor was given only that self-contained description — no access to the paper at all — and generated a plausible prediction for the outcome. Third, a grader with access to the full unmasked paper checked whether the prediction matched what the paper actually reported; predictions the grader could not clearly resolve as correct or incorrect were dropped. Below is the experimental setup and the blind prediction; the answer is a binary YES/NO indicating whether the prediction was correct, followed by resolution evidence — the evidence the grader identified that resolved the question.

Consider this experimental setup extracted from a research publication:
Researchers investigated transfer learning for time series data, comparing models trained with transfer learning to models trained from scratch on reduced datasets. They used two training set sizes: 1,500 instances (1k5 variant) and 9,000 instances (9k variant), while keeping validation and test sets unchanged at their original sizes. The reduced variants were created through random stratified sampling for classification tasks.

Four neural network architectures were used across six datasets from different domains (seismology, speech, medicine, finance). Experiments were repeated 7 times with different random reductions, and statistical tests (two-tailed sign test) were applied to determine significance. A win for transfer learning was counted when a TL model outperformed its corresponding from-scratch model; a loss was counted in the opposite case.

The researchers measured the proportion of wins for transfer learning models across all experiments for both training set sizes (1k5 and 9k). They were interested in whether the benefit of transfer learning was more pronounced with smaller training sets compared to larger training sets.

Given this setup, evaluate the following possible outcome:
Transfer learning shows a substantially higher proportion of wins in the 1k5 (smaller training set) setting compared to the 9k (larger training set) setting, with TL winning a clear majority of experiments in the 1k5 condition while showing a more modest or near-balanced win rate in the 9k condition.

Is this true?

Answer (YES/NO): NO